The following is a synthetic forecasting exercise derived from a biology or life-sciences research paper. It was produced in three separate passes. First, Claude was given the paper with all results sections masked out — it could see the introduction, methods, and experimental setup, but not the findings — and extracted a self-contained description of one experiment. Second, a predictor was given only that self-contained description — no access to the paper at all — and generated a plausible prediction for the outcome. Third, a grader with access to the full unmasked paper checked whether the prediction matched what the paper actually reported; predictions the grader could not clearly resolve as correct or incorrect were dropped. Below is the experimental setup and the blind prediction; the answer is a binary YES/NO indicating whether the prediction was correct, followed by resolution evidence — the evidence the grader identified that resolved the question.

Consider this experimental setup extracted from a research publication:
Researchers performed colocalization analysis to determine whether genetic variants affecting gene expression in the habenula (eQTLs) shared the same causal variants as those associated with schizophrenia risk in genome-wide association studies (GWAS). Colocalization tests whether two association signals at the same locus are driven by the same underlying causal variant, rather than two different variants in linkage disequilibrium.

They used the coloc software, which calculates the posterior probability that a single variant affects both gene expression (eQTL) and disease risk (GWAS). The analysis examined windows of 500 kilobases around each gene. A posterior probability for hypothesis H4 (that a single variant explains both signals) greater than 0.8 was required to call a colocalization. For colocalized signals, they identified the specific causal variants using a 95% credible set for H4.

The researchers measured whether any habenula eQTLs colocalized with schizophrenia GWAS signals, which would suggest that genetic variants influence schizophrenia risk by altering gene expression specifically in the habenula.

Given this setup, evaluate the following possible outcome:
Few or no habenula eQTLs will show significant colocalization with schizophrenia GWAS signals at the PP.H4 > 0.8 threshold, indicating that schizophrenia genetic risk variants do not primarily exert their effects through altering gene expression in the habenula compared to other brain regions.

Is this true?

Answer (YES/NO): NO